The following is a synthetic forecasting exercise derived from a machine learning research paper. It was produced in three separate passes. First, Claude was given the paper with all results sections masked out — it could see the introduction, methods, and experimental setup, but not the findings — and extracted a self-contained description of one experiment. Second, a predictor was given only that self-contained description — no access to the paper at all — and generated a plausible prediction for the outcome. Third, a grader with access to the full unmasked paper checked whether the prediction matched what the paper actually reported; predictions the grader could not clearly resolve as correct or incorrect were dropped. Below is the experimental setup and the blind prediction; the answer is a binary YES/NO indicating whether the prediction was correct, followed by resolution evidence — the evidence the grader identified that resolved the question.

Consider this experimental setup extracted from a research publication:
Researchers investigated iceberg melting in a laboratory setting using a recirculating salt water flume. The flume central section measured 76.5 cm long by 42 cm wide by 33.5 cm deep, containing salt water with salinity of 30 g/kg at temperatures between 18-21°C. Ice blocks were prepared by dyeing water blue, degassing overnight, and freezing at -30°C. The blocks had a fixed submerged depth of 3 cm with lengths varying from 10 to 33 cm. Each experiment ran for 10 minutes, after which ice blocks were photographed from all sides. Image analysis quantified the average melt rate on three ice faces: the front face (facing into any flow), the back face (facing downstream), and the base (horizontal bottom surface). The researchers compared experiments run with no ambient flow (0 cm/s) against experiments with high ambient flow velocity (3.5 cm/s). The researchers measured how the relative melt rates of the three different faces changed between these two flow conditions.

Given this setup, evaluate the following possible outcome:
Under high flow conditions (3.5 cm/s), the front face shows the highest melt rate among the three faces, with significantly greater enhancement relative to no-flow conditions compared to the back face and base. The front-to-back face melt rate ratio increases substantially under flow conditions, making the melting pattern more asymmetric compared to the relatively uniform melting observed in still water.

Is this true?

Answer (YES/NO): YES